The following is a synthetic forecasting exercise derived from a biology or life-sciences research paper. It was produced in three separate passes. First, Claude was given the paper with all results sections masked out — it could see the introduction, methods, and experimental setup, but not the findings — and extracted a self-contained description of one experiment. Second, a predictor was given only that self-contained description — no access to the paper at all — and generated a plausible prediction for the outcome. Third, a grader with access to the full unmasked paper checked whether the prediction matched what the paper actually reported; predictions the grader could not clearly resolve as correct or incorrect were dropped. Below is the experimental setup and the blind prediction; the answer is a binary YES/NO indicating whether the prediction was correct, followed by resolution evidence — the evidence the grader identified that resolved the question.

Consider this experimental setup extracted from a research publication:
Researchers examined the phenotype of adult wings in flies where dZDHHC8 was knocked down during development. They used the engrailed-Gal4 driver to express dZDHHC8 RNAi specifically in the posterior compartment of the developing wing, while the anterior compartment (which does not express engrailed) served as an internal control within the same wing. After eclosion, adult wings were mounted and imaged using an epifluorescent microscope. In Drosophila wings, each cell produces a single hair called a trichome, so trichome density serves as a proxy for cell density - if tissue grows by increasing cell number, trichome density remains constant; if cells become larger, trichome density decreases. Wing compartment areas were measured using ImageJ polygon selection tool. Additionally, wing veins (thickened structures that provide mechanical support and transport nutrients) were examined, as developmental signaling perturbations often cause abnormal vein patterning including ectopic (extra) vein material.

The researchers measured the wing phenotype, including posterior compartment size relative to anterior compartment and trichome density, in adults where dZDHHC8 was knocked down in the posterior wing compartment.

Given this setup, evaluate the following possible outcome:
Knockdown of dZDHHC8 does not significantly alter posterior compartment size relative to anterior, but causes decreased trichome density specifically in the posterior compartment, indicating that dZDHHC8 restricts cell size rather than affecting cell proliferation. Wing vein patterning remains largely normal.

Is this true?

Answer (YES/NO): NO